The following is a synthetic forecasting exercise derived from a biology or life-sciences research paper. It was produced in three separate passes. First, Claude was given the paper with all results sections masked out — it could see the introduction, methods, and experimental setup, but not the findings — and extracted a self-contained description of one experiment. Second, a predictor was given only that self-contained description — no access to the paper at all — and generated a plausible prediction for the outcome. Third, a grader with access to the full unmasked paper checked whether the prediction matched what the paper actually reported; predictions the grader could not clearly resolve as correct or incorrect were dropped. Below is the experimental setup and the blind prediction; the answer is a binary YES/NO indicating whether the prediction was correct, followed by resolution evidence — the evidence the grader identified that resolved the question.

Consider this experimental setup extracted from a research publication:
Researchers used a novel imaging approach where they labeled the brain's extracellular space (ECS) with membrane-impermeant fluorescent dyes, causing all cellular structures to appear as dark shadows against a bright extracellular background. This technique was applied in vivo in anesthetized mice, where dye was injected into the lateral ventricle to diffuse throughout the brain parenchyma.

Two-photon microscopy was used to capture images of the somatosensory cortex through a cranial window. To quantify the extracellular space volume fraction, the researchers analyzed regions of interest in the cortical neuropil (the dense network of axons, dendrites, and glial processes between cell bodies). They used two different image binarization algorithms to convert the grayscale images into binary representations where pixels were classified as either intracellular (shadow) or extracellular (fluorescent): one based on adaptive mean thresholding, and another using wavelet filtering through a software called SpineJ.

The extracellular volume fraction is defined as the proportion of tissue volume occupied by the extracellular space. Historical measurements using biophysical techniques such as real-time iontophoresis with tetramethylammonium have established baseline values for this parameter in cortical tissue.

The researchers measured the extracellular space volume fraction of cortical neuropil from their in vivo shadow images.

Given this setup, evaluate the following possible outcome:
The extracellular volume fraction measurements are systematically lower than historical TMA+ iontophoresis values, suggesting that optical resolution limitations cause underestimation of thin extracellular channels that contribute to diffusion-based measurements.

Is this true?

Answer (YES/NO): NO